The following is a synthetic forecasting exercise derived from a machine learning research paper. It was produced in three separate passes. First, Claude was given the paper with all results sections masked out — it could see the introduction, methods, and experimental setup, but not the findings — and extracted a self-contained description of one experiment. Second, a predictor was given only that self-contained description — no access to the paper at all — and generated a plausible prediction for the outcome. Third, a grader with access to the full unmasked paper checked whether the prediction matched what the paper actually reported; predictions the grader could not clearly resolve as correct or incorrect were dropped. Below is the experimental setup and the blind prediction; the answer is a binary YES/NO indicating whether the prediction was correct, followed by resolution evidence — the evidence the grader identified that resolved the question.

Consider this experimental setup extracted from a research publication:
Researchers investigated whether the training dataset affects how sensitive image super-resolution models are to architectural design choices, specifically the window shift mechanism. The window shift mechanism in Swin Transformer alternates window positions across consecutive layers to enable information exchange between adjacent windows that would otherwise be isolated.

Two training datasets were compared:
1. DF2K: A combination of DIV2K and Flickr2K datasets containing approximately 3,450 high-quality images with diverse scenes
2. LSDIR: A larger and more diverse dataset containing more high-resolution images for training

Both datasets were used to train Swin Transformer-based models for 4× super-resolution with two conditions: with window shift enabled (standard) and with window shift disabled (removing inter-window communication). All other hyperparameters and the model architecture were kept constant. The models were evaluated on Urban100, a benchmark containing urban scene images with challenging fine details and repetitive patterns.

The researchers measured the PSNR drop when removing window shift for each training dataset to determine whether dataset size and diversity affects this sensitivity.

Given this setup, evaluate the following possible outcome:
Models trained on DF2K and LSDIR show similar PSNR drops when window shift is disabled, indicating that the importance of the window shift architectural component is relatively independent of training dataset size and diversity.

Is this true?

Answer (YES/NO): NO